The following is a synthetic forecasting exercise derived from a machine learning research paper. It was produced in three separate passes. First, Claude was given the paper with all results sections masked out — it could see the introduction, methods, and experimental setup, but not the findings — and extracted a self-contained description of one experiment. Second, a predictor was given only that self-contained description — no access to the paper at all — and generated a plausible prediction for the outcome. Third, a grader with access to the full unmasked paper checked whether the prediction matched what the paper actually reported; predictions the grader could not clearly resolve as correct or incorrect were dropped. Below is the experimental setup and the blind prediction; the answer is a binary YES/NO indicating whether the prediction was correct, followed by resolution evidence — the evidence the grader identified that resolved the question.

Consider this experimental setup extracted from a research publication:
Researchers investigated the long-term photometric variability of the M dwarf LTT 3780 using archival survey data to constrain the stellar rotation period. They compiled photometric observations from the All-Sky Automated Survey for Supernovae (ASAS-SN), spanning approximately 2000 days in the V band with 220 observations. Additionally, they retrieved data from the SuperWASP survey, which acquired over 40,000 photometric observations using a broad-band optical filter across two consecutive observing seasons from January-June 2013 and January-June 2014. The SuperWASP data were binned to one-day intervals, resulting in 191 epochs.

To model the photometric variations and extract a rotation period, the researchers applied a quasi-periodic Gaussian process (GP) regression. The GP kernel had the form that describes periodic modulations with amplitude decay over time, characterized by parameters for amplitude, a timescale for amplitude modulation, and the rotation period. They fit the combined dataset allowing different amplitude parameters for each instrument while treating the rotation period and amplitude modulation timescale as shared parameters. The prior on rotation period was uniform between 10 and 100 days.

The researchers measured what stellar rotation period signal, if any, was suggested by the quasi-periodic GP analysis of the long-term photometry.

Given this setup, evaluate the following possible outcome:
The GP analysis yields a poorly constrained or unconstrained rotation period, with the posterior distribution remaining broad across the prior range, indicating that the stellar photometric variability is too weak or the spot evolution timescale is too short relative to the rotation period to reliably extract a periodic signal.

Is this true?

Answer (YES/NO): NO